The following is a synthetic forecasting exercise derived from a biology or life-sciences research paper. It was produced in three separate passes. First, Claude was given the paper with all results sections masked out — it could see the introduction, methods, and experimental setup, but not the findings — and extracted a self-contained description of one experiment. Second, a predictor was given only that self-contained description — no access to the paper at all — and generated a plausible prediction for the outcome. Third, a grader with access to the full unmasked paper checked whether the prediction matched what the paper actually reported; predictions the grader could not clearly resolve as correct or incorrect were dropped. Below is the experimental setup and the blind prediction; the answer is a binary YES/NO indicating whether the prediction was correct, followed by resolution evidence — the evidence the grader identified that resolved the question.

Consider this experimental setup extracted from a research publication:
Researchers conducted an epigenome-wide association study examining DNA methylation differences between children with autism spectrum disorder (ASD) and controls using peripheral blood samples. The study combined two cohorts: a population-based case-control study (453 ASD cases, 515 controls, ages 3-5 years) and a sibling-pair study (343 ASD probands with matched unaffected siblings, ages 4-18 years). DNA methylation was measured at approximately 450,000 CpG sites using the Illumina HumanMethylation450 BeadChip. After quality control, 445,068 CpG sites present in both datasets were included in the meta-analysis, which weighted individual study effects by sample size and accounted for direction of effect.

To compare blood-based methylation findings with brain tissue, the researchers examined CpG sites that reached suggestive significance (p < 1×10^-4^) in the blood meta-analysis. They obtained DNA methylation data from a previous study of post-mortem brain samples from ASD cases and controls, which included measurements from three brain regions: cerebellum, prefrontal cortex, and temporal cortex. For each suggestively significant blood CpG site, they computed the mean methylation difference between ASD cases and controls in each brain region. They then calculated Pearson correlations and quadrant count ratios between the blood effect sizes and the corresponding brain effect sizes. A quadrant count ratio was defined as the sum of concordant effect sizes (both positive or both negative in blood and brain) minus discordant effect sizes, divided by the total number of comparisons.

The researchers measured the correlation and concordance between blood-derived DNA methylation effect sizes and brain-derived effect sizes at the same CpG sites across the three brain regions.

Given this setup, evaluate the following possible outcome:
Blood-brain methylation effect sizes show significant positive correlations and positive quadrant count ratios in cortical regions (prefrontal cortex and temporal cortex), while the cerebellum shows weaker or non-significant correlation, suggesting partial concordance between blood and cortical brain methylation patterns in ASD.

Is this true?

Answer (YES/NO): NO